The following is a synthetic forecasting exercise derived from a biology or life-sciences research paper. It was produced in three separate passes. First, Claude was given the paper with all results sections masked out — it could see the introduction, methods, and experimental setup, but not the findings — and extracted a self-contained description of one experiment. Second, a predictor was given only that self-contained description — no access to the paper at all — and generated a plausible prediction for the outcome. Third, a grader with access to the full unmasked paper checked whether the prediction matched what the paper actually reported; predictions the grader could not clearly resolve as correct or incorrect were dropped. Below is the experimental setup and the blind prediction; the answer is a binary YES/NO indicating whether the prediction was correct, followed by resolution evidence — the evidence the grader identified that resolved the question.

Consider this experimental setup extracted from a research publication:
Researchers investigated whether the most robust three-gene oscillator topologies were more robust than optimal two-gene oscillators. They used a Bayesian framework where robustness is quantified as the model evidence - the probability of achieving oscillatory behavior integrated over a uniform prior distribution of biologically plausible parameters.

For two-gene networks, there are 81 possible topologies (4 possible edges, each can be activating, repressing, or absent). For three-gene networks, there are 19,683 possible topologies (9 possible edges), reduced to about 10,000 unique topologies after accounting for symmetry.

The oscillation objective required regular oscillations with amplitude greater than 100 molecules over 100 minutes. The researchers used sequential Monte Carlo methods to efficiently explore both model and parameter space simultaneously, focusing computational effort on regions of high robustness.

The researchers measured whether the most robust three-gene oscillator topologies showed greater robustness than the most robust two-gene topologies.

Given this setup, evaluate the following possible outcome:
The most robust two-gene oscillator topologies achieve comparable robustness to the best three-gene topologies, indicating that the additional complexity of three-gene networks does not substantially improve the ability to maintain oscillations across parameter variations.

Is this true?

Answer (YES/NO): NO